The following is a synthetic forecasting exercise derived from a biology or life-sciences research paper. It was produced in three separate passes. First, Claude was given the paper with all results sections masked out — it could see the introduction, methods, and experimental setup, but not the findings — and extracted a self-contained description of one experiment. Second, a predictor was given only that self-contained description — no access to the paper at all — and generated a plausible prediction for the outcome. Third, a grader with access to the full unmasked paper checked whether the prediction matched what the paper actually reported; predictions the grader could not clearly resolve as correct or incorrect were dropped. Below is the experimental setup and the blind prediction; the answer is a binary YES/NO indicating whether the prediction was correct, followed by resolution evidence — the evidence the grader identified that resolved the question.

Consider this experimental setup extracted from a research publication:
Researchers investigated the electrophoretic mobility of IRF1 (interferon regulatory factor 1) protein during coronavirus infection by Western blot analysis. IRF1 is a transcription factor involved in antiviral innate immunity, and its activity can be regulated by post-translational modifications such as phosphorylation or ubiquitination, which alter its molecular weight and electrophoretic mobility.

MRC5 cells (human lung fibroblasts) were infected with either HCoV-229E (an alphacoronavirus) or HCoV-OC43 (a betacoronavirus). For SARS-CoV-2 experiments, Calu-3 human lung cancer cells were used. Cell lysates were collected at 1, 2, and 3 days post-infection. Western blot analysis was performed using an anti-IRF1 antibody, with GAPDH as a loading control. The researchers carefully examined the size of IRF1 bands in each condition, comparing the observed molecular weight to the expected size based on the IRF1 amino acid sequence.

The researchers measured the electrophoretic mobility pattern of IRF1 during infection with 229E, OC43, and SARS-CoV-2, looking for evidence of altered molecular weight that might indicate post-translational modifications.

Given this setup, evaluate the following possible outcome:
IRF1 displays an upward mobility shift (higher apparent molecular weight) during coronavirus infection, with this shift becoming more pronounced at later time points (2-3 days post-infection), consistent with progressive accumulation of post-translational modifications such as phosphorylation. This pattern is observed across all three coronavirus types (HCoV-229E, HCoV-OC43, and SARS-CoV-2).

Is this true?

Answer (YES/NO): NO